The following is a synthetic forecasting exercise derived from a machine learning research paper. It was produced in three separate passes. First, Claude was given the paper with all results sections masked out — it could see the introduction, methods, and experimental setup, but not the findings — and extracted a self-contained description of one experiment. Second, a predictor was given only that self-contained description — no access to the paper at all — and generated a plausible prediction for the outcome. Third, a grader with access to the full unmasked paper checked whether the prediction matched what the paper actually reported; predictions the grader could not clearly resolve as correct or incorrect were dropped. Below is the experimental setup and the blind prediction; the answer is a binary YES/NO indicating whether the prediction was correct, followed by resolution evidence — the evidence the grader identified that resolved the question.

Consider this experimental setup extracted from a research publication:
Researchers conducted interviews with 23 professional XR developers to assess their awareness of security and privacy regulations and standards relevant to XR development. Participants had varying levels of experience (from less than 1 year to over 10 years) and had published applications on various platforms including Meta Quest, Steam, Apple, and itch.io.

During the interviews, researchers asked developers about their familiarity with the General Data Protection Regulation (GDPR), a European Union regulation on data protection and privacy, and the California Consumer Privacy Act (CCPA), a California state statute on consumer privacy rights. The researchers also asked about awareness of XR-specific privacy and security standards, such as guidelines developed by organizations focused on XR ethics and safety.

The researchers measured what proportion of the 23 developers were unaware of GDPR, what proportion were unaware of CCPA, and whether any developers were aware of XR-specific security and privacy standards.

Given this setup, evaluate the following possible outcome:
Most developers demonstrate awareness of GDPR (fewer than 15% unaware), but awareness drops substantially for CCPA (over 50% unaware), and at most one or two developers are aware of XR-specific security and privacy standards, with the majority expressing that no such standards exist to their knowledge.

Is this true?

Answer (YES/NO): NO